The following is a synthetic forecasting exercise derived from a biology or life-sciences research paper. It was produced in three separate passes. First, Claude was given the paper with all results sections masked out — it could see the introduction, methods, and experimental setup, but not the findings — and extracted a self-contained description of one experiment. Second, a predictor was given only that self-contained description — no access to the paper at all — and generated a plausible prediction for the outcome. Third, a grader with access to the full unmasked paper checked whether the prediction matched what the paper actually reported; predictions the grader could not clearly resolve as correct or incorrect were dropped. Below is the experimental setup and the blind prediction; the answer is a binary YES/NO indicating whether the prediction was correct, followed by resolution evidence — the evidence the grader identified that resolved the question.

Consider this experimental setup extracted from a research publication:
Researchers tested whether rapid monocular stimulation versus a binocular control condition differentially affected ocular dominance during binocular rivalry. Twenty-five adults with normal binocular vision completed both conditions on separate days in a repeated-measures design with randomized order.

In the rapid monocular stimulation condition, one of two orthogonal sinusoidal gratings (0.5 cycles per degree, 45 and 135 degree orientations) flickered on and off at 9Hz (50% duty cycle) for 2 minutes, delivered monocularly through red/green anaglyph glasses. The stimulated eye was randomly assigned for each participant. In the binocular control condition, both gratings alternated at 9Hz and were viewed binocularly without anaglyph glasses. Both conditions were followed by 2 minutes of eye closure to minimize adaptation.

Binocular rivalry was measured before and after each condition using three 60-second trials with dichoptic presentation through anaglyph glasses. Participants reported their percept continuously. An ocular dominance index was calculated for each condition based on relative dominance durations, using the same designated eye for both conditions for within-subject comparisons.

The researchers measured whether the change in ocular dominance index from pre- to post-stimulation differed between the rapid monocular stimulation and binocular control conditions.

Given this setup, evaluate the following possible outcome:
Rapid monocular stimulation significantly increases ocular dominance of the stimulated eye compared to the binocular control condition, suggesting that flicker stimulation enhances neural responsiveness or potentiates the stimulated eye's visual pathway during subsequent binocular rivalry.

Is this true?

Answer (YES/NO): NO